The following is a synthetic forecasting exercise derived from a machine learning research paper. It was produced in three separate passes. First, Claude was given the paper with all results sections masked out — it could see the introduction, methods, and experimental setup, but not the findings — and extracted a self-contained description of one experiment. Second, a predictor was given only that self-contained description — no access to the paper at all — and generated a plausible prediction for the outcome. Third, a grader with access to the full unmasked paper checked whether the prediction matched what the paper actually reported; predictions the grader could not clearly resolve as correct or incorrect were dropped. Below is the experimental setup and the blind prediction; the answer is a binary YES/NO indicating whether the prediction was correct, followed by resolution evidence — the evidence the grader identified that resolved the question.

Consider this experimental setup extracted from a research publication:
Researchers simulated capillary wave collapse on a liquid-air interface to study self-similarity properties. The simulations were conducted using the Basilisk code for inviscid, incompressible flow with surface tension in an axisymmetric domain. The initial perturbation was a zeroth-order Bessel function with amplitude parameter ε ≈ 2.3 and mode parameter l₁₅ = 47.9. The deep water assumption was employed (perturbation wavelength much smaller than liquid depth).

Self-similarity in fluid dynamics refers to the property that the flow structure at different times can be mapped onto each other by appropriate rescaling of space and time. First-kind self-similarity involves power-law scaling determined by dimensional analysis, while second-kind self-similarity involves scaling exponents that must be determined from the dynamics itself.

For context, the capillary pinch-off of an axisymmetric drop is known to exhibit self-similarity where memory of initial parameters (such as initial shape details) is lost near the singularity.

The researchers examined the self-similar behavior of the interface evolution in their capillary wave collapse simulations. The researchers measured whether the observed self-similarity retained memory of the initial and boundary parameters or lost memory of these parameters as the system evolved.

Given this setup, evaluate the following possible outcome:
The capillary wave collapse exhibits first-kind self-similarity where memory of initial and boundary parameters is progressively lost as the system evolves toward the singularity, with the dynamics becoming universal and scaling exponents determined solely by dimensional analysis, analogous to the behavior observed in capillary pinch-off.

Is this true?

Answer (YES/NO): NO